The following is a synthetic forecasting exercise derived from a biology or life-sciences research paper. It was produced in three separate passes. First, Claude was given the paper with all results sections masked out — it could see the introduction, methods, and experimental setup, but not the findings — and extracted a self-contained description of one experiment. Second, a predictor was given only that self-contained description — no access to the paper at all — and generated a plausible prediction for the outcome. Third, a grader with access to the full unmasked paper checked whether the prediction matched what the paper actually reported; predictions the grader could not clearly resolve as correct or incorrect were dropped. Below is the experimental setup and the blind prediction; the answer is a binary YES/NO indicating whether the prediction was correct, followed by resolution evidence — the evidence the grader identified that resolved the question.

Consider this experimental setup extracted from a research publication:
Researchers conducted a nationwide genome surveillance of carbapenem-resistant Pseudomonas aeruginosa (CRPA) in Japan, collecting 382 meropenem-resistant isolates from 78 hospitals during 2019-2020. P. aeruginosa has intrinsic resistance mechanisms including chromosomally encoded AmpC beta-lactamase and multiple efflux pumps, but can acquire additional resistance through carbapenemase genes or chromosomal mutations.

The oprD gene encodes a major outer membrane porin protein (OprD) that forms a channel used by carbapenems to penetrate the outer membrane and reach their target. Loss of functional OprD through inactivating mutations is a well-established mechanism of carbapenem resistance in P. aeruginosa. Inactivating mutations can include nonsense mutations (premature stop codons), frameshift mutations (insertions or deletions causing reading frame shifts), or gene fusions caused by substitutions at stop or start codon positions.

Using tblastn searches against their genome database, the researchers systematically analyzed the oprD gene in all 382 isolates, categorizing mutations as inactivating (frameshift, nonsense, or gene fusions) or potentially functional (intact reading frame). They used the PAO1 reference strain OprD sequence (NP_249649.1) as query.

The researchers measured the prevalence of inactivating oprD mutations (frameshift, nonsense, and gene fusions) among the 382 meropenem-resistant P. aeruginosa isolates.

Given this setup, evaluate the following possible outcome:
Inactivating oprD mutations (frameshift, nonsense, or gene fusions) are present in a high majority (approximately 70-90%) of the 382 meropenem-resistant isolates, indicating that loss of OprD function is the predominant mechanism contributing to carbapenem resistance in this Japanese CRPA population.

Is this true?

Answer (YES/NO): YES